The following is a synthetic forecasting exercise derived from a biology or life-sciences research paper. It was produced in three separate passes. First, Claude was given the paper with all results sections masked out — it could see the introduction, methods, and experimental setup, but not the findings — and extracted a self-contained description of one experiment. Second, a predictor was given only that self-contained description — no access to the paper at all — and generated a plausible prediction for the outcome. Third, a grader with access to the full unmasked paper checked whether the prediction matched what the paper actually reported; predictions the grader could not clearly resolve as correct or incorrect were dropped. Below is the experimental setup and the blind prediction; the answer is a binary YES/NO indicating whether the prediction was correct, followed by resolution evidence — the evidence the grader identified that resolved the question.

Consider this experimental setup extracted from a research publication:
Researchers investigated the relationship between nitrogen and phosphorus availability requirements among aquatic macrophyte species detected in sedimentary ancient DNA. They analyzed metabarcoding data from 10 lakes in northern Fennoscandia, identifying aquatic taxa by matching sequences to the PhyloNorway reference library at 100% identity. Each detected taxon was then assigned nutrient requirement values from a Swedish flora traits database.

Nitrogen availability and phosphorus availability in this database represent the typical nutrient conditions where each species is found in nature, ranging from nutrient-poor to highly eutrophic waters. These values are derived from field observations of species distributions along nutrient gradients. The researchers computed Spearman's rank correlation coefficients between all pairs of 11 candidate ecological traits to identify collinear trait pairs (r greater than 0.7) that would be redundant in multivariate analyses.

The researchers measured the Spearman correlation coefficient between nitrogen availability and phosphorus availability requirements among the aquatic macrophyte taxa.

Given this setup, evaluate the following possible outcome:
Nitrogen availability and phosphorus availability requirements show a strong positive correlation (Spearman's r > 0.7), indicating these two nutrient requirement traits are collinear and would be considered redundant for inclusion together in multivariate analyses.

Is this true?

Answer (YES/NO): YES